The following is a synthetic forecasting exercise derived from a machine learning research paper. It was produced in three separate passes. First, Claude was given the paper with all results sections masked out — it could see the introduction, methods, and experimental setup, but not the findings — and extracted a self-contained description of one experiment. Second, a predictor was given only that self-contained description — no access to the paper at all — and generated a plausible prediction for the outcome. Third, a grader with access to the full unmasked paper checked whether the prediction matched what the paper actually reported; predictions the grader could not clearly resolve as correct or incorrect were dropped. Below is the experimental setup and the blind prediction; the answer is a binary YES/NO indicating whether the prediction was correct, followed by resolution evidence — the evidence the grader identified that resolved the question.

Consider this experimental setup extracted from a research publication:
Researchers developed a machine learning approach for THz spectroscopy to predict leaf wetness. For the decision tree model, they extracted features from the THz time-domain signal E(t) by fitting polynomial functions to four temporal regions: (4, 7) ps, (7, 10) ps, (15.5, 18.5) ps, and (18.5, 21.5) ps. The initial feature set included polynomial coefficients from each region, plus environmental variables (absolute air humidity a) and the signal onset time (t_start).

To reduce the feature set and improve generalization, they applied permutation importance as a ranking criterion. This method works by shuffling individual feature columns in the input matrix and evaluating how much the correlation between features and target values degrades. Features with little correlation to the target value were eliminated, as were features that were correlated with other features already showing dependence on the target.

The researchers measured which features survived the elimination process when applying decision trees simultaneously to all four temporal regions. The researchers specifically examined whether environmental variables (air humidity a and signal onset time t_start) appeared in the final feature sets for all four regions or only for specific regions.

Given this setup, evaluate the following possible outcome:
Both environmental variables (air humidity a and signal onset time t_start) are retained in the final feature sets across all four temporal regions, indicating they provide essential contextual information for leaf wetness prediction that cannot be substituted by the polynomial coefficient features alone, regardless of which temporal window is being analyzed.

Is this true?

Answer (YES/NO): NO